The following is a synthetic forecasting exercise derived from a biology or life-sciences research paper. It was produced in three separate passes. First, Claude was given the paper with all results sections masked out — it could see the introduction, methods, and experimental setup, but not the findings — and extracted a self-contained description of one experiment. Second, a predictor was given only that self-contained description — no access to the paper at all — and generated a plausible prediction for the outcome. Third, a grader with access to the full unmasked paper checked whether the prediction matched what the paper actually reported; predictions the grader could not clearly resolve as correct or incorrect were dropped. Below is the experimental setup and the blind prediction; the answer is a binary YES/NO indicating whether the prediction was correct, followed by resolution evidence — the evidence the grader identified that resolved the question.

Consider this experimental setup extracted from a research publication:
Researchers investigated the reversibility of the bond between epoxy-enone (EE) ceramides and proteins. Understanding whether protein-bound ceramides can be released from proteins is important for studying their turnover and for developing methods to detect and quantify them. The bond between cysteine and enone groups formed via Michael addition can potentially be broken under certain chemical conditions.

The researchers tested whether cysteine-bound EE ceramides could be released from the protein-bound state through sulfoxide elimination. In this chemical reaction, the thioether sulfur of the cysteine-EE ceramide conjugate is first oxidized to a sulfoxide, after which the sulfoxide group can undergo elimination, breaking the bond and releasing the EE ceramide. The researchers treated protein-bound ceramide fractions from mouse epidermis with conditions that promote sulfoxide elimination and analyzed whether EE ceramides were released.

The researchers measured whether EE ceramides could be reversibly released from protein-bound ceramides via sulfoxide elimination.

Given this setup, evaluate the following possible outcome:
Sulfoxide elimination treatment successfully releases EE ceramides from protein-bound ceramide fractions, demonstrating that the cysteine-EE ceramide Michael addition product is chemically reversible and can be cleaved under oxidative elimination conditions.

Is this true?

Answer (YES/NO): YES